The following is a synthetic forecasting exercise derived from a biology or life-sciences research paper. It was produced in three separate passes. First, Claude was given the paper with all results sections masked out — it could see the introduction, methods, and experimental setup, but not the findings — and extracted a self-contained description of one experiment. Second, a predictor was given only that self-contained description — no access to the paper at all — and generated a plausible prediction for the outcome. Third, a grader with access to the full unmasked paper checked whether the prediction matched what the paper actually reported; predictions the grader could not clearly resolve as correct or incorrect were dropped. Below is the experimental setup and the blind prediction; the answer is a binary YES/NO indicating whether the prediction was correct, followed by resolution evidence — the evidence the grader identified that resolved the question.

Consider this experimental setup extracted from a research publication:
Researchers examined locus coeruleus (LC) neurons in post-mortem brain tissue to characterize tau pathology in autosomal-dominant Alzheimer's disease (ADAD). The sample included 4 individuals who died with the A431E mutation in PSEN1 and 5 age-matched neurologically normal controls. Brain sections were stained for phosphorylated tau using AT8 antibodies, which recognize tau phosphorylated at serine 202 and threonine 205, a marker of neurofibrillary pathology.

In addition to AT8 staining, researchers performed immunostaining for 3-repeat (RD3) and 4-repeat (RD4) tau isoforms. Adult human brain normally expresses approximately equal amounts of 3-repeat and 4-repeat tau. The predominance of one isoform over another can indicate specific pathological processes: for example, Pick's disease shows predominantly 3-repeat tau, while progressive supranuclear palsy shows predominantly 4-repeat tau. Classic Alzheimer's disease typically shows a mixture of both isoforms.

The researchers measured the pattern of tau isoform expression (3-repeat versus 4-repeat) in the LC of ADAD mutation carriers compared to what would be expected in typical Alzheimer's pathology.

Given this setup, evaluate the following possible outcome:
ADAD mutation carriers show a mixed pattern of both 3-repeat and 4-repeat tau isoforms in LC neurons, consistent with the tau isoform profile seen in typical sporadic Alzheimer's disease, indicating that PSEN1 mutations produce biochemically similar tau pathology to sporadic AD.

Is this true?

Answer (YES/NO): YES